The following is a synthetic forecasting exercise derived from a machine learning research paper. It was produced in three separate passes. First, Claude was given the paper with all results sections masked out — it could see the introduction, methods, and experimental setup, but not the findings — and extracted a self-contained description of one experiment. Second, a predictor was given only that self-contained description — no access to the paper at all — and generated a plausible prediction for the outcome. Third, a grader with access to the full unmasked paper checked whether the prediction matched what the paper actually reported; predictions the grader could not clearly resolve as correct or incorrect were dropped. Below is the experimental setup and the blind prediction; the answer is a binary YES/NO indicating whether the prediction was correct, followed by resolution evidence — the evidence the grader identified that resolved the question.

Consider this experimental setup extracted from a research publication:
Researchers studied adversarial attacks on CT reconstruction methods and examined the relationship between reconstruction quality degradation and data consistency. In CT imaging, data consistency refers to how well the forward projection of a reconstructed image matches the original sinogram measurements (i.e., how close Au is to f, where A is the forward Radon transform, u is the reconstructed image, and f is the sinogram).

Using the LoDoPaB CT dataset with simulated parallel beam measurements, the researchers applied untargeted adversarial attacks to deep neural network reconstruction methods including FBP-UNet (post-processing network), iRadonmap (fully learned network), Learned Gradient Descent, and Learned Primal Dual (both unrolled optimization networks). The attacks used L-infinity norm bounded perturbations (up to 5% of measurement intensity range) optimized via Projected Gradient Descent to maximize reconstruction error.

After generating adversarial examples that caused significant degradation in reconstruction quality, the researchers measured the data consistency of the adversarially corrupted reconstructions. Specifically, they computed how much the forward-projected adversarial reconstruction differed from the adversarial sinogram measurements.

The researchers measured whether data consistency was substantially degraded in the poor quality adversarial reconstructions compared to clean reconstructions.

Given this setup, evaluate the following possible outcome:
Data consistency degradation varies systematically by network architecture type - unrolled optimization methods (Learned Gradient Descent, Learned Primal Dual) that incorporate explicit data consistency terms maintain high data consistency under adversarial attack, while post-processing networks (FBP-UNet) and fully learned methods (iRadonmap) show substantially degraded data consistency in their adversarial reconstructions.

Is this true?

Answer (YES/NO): NO